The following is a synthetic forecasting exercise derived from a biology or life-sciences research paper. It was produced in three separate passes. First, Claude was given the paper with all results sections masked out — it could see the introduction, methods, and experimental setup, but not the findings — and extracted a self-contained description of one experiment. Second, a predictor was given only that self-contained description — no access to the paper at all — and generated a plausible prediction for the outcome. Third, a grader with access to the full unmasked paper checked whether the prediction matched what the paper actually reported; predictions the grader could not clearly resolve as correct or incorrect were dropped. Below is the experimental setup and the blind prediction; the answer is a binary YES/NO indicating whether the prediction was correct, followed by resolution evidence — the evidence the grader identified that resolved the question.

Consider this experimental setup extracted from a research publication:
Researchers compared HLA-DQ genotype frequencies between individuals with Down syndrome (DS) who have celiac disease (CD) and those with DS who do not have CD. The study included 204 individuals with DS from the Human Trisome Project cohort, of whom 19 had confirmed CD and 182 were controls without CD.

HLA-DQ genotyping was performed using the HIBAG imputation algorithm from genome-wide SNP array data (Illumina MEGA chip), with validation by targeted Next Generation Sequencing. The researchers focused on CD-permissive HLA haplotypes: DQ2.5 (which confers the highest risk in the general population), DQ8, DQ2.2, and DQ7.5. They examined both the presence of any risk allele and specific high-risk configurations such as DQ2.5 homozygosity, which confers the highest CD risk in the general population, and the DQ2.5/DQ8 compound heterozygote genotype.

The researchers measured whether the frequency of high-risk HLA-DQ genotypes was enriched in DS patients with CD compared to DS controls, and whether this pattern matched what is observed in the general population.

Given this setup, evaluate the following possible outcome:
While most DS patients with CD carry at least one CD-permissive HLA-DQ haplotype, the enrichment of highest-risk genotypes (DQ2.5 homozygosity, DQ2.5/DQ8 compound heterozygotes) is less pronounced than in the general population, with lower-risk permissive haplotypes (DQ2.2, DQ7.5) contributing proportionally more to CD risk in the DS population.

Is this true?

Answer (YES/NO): YES